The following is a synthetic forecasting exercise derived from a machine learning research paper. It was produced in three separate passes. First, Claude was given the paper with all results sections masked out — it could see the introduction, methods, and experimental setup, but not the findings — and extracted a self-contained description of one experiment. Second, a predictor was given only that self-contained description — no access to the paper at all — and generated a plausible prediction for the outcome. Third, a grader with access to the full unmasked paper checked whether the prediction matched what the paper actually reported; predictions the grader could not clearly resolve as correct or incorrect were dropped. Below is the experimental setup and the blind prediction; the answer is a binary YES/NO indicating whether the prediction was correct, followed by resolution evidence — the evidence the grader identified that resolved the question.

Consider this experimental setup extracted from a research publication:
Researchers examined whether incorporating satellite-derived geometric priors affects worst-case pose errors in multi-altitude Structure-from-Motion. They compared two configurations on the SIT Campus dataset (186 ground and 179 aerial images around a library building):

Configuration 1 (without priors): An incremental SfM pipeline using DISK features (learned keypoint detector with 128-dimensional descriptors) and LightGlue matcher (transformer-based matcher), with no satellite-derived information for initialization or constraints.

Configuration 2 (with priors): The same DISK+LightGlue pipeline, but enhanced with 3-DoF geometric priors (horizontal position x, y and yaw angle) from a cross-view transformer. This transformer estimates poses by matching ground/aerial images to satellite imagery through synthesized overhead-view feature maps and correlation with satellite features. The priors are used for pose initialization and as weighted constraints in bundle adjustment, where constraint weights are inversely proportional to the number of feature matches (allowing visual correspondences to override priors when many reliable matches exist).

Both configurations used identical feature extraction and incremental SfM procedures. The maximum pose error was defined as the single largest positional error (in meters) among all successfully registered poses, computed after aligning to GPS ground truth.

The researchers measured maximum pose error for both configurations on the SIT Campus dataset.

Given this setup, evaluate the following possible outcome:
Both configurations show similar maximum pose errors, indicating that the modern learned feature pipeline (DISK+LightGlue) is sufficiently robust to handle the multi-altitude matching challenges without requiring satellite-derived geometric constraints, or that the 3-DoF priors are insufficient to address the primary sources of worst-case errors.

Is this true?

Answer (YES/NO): NO